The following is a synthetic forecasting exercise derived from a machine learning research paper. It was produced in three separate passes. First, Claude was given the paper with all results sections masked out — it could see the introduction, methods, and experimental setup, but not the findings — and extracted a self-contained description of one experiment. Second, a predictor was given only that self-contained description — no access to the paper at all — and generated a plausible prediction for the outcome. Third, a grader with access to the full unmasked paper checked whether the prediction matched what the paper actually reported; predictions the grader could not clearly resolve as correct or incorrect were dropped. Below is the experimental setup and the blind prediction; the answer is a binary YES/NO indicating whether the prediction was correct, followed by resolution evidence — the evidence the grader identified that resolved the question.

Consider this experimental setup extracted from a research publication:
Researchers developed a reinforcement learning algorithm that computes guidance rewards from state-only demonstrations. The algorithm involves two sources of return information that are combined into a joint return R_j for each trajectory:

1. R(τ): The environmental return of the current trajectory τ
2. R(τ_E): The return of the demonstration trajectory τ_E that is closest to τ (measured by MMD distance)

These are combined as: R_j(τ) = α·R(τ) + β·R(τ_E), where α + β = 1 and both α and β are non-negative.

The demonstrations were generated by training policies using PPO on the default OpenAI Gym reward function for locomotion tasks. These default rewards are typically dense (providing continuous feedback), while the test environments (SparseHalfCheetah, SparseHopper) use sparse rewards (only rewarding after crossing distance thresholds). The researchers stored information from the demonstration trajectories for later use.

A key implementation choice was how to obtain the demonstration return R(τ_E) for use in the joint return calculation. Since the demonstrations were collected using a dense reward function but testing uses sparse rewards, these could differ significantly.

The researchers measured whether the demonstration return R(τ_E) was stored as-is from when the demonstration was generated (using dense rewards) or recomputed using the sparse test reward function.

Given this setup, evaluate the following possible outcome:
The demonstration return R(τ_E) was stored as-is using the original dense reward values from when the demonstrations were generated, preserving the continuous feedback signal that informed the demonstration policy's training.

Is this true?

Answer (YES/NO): NO